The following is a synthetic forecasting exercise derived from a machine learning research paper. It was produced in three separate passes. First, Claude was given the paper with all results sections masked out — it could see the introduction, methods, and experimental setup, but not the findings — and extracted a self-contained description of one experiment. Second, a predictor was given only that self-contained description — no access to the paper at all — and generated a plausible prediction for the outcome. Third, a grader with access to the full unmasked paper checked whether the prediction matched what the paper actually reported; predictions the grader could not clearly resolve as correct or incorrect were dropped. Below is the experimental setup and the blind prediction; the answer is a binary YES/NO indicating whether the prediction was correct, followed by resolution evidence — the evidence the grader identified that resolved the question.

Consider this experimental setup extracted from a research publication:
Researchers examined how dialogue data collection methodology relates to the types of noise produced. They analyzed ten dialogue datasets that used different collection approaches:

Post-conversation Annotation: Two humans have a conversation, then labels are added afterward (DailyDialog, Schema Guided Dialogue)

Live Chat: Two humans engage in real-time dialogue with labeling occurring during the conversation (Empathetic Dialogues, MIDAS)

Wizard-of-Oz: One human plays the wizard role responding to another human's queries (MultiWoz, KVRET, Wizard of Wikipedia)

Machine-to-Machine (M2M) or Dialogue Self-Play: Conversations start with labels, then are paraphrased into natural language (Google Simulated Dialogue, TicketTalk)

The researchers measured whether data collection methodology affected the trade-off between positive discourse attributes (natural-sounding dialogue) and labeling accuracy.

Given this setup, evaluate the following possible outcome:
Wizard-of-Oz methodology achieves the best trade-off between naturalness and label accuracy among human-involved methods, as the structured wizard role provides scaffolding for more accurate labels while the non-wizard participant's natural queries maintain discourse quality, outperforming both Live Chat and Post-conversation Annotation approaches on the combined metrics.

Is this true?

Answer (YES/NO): NO